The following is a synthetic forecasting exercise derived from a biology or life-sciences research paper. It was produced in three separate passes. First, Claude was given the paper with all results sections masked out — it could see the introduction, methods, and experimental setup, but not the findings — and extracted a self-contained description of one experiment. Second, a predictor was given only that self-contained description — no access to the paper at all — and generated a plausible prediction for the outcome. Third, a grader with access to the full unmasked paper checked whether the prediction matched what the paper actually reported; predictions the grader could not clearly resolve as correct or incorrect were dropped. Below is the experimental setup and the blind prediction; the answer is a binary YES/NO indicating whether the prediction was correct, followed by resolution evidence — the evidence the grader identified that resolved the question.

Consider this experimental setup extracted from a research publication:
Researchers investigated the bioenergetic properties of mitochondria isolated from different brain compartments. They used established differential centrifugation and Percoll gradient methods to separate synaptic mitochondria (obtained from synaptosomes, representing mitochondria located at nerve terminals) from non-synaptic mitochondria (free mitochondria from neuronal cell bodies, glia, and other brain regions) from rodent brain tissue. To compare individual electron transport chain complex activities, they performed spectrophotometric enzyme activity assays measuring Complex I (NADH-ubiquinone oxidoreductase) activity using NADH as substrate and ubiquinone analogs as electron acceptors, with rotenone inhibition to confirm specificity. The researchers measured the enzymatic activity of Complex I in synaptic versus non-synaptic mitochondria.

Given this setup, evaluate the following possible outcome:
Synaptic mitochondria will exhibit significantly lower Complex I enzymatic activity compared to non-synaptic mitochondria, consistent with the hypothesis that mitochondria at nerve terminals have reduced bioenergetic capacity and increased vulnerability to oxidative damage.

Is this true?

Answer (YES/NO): NO